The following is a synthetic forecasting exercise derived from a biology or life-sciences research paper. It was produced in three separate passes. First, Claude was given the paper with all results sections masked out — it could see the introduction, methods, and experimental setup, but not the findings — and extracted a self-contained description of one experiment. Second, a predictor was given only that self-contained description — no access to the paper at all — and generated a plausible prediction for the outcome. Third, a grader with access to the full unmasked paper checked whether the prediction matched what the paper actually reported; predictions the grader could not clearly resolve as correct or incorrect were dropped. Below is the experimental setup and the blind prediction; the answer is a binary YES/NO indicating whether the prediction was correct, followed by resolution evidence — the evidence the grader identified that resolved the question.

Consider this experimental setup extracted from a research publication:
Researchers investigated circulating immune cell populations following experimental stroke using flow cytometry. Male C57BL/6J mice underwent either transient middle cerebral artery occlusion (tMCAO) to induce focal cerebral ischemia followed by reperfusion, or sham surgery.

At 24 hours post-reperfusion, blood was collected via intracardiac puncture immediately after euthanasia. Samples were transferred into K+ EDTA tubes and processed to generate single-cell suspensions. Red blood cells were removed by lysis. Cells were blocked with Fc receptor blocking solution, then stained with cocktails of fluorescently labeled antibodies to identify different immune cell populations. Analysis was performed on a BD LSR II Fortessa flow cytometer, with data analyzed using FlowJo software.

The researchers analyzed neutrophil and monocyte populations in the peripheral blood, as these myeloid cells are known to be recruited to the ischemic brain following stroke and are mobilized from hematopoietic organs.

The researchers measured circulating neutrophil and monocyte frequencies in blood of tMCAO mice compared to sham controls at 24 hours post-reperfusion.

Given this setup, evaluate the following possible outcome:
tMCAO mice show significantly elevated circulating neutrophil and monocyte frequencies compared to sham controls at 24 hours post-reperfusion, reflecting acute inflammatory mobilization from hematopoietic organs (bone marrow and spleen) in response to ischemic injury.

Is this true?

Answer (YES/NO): NO